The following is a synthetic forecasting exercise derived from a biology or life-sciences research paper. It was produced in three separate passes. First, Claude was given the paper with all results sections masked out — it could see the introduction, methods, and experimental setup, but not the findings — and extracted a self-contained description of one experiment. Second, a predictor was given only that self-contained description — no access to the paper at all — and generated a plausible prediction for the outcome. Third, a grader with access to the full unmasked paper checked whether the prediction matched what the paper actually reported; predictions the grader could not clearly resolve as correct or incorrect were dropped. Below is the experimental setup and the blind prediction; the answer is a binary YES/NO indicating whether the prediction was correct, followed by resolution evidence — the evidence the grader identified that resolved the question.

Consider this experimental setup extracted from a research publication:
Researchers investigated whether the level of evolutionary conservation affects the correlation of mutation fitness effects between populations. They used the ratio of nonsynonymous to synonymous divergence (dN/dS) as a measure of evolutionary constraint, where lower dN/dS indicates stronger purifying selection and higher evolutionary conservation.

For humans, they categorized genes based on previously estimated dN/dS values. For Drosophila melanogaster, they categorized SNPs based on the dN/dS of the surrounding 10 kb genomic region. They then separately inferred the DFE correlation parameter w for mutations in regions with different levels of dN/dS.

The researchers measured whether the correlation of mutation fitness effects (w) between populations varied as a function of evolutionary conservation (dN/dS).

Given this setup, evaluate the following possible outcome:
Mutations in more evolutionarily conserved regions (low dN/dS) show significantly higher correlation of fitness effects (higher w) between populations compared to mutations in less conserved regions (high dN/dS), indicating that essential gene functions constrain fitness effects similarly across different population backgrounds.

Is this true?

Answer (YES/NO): NO